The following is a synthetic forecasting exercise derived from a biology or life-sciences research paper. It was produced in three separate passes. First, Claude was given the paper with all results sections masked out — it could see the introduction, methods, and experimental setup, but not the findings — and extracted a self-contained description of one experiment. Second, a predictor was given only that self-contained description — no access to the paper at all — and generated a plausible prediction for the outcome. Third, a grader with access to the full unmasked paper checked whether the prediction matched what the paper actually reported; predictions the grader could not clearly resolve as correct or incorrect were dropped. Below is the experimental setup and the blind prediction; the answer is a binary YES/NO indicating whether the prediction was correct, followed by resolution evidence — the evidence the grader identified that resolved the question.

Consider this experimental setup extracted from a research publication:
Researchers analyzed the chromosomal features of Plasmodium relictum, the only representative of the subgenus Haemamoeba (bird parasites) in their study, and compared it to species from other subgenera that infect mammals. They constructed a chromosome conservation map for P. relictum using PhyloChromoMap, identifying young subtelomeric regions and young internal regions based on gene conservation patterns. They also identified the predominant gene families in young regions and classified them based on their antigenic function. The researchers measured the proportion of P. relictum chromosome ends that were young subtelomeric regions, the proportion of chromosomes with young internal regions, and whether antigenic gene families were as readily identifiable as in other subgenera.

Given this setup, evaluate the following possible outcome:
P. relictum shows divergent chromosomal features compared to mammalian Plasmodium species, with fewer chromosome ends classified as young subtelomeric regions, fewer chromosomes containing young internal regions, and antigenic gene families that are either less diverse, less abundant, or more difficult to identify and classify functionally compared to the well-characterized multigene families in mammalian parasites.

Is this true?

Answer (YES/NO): YES